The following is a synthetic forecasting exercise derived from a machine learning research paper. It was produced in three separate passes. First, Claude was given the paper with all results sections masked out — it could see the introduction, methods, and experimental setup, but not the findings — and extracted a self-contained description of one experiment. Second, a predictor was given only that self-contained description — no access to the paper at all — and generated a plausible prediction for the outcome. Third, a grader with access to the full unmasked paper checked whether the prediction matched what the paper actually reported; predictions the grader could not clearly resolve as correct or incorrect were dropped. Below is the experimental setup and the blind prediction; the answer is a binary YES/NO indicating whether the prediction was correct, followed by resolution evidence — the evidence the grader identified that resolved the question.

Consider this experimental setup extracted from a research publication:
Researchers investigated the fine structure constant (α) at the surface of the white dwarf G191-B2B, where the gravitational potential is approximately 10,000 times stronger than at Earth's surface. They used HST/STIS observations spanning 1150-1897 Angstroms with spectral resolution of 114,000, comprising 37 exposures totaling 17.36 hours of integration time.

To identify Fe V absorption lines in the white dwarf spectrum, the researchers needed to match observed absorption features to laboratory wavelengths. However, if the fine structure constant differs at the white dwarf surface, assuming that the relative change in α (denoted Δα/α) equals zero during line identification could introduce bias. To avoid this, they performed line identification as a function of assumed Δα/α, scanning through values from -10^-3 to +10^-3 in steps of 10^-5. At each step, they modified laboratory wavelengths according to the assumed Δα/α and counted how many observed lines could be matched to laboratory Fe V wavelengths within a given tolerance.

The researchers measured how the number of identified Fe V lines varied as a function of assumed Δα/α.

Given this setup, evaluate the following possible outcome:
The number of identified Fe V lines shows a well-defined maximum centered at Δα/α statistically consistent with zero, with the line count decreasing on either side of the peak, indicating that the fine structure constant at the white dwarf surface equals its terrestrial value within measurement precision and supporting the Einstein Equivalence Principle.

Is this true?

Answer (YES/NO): NO